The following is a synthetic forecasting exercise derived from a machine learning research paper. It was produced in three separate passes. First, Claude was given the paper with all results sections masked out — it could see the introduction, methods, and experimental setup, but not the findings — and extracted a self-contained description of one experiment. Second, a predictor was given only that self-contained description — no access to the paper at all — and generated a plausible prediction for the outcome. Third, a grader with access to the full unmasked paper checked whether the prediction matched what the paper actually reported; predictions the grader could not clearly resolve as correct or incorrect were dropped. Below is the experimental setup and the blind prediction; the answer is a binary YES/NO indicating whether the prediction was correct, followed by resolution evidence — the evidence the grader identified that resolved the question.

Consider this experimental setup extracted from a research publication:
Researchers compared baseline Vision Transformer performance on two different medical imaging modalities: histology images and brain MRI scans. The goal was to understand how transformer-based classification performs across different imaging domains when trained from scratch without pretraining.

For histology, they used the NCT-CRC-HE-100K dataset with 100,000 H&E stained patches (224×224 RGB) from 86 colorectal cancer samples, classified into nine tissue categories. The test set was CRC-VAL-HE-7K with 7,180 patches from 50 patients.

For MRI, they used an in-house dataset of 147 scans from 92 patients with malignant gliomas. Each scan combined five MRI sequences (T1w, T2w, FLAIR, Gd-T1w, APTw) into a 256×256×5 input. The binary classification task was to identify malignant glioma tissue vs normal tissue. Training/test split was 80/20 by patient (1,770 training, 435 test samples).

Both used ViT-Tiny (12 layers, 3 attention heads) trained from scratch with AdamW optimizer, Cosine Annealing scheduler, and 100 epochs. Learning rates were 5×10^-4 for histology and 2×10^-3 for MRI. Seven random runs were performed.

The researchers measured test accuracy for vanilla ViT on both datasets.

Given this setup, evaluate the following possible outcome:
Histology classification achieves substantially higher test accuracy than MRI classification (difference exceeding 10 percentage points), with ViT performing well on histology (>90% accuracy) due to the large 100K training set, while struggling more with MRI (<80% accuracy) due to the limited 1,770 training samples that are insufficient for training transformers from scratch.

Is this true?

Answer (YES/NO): YES